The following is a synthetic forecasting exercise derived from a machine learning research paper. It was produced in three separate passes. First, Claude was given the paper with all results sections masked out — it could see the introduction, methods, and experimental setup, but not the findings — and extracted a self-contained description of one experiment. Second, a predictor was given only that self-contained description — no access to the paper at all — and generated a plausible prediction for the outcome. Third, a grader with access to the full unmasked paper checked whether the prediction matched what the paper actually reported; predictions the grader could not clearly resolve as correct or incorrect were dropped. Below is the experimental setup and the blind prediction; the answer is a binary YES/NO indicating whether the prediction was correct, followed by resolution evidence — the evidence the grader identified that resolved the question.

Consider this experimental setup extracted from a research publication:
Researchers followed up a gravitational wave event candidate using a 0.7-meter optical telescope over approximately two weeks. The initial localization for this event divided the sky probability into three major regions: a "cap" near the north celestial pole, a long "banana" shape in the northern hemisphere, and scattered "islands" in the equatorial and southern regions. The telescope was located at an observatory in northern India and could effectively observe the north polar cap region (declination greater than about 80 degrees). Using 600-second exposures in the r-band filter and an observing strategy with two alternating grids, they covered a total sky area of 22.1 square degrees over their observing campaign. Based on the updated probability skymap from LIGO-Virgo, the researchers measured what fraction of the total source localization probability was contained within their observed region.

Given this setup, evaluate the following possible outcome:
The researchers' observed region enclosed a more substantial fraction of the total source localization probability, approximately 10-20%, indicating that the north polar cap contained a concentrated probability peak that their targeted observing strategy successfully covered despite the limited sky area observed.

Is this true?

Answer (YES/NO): YES